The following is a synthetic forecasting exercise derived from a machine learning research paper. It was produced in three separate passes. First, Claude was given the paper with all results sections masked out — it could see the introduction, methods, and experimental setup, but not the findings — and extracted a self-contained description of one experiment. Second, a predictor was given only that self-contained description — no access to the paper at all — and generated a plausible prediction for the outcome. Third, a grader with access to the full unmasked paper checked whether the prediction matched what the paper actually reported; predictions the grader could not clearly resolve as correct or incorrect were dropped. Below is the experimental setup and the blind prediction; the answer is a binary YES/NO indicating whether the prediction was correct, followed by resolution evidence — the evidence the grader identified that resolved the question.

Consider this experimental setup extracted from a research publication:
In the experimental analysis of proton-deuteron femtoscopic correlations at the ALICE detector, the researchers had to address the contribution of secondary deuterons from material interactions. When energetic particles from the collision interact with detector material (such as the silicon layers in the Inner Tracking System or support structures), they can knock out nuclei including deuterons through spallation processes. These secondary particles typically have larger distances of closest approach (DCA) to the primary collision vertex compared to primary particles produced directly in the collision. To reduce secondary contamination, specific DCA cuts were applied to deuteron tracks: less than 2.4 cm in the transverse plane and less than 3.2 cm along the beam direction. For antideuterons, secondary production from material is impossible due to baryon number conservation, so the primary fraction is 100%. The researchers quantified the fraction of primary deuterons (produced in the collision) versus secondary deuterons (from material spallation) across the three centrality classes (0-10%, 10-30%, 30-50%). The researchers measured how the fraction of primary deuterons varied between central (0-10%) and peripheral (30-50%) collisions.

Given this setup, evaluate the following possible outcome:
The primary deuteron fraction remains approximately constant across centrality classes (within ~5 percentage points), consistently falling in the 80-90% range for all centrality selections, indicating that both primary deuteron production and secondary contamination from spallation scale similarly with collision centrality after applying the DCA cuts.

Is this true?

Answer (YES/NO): NO